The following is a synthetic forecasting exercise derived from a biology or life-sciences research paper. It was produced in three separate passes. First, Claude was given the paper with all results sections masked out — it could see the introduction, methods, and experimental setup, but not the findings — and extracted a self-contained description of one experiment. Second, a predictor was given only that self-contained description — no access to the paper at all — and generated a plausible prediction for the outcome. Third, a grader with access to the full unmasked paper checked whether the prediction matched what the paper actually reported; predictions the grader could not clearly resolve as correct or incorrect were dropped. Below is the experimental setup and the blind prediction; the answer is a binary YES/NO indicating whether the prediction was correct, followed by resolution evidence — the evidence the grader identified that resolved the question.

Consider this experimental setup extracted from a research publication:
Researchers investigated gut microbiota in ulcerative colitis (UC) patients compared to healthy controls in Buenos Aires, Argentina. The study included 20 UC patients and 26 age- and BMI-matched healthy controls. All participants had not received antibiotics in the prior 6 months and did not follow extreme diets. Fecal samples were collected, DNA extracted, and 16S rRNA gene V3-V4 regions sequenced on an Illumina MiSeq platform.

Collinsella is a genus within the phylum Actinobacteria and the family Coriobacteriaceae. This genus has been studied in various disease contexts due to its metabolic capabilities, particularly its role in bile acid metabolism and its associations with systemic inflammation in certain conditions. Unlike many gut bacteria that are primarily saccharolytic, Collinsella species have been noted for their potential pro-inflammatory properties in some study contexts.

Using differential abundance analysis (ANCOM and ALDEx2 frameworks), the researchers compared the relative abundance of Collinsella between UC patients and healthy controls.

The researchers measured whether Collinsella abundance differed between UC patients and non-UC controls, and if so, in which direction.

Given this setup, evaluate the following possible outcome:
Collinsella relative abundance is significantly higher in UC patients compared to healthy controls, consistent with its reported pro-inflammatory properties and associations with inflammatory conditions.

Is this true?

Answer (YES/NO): YES